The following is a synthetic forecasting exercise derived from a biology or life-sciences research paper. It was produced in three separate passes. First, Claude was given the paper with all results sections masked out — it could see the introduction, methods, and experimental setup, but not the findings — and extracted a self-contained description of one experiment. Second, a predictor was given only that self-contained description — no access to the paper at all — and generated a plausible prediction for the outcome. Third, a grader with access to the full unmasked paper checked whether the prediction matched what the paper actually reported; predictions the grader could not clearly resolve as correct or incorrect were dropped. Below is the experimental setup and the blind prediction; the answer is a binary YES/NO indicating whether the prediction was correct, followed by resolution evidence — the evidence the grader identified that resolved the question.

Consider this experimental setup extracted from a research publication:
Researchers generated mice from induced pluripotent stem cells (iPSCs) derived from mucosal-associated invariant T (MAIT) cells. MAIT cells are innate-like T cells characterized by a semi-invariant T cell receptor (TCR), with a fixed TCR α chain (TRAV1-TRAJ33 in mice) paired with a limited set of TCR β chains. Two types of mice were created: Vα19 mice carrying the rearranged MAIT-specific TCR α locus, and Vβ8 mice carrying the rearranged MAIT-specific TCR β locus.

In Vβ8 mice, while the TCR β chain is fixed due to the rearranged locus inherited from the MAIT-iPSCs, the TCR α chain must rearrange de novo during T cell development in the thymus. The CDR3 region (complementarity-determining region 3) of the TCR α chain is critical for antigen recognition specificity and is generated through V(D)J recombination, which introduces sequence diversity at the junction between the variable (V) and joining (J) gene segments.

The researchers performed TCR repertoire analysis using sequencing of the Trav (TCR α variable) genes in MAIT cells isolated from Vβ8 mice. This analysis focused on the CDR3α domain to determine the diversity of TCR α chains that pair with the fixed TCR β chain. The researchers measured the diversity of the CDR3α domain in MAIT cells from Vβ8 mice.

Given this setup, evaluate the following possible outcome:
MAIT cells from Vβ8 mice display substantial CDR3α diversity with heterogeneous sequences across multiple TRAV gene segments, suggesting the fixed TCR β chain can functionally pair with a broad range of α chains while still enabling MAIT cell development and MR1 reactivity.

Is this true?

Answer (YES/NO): NO